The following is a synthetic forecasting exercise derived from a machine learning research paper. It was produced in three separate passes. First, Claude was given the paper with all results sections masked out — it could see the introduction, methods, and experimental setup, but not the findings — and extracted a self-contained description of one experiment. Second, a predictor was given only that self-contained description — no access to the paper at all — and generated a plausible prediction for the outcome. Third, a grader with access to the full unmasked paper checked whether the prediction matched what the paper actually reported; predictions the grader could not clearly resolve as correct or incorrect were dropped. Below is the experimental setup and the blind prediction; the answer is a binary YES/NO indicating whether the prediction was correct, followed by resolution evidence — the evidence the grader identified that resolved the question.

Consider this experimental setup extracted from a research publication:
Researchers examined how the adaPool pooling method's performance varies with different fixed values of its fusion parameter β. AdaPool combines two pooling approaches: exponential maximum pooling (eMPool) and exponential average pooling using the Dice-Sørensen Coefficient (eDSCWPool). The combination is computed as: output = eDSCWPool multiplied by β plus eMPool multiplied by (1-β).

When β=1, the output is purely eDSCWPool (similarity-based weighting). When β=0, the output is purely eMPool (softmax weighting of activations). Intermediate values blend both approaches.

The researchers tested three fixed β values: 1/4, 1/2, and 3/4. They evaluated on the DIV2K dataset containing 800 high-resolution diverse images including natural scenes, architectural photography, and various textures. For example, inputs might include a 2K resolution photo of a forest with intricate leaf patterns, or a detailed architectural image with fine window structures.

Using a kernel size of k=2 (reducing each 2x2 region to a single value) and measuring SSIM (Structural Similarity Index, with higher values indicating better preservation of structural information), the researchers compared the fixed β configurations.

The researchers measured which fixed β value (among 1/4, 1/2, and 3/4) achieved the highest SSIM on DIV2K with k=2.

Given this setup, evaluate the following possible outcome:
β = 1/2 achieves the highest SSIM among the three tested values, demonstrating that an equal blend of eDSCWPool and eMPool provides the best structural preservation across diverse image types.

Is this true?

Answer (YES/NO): NO